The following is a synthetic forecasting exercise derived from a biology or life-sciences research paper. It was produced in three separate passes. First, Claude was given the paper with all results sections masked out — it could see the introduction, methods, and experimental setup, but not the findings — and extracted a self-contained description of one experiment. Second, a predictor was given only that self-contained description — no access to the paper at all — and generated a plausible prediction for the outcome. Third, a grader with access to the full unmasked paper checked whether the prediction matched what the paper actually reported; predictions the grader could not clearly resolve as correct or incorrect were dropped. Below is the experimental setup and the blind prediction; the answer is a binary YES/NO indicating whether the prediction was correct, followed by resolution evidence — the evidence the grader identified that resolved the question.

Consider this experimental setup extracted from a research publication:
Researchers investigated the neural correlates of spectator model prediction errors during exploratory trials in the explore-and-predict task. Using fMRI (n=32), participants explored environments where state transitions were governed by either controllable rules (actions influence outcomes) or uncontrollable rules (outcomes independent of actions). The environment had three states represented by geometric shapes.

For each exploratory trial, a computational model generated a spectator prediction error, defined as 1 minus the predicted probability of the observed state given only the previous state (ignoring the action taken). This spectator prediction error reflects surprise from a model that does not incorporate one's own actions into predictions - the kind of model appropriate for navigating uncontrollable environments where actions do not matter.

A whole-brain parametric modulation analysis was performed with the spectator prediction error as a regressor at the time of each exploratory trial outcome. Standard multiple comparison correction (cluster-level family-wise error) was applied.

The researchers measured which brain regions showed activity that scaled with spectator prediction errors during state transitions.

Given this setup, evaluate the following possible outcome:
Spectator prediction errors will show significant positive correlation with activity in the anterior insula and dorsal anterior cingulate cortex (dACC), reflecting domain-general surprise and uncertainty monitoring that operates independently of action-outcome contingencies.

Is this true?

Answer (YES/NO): NO